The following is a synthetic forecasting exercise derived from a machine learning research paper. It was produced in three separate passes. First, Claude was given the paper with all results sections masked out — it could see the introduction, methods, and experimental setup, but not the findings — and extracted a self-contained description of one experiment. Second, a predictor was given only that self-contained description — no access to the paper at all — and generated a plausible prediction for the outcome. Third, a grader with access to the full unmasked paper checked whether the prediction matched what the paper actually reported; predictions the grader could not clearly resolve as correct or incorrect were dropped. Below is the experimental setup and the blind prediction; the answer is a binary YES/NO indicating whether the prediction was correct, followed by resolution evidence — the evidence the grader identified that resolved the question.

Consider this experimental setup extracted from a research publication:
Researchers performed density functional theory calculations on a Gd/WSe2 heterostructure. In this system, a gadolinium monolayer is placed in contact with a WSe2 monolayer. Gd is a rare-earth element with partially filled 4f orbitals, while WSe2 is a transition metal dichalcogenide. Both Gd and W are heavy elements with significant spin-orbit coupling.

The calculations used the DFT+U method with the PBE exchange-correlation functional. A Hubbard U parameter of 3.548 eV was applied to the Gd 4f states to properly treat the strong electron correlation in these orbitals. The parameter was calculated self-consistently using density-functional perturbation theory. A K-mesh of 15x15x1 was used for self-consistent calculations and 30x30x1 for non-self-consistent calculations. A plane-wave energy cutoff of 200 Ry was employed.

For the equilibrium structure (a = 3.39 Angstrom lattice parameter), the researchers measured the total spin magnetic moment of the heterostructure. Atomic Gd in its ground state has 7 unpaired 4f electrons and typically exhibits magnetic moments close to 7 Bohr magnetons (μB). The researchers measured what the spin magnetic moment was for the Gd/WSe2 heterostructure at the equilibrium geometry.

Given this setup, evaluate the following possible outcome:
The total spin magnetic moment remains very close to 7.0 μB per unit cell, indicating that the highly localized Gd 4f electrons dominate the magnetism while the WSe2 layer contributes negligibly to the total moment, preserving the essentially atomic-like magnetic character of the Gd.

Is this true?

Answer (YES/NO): NO